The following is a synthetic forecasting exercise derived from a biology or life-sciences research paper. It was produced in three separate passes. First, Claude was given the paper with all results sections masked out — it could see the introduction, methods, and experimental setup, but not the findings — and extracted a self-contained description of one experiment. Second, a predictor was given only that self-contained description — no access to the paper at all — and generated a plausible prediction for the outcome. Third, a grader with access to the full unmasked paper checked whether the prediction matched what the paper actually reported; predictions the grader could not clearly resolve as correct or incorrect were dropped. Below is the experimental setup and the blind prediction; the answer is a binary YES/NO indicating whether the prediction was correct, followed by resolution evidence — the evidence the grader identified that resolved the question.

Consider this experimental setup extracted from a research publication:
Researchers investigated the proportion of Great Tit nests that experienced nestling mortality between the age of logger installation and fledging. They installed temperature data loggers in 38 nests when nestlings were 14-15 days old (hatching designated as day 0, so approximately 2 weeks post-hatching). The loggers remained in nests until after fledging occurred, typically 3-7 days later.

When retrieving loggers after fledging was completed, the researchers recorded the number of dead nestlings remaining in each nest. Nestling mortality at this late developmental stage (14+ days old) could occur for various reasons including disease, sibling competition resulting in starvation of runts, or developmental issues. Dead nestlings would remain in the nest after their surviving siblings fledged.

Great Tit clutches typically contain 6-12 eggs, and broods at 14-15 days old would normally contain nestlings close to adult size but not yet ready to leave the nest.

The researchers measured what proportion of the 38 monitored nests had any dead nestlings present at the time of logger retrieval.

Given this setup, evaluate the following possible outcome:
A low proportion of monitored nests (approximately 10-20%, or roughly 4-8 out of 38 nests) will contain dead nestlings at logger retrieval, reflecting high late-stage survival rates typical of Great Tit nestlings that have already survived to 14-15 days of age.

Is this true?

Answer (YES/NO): NO